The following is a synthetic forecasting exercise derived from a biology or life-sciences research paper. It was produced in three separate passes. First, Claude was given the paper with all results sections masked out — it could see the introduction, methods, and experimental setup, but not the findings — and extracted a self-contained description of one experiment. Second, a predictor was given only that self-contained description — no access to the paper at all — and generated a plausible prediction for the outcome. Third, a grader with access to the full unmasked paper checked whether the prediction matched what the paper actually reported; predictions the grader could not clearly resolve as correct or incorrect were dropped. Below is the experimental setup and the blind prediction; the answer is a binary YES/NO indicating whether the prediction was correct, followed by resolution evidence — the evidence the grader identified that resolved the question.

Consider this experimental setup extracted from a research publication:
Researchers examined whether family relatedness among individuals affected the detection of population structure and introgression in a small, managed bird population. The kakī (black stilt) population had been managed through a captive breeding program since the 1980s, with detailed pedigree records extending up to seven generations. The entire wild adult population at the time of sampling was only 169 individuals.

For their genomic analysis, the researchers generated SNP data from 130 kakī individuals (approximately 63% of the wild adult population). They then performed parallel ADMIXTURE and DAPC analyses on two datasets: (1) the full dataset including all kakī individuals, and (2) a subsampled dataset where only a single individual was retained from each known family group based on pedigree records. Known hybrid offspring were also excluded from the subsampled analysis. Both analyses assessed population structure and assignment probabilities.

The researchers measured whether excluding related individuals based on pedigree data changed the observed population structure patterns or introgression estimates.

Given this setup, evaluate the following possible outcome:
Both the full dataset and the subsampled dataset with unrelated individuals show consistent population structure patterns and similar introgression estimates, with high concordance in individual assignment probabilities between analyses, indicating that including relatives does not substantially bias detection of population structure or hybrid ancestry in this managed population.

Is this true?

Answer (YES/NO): YES